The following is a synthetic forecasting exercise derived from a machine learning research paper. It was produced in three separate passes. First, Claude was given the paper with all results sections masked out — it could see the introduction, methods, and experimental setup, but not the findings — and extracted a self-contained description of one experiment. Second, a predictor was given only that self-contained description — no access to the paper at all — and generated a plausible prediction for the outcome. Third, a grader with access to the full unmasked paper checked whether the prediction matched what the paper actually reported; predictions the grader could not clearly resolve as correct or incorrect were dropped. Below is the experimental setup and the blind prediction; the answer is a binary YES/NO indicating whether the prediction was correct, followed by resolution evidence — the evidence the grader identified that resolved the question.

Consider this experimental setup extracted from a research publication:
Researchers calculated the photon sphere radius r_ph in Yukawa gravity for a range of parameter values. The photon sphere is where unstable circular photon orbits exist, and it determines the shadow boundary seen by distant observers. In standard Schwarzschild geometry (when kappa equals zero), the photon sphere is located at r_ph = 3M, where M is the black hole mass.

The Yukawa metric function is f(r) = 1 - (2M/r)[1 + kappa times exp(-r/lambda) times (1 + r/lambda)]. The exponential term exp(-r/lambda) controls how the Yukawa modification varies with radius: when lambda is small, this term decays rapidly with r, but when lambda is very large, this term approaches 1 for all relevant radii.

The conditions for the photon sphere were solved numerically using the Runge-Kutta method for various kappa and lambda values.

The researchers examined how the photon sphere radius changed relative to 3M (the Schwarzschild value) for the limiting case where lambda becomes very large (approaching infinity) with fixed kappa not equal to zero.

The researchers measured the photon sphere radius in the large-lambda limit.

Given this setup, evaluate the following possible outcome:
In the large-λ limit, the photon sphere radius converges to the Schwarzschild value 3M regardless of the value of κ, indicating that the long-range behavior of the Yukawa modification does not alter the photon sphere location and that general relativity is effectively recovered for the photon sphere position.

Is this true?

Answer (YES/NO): NO